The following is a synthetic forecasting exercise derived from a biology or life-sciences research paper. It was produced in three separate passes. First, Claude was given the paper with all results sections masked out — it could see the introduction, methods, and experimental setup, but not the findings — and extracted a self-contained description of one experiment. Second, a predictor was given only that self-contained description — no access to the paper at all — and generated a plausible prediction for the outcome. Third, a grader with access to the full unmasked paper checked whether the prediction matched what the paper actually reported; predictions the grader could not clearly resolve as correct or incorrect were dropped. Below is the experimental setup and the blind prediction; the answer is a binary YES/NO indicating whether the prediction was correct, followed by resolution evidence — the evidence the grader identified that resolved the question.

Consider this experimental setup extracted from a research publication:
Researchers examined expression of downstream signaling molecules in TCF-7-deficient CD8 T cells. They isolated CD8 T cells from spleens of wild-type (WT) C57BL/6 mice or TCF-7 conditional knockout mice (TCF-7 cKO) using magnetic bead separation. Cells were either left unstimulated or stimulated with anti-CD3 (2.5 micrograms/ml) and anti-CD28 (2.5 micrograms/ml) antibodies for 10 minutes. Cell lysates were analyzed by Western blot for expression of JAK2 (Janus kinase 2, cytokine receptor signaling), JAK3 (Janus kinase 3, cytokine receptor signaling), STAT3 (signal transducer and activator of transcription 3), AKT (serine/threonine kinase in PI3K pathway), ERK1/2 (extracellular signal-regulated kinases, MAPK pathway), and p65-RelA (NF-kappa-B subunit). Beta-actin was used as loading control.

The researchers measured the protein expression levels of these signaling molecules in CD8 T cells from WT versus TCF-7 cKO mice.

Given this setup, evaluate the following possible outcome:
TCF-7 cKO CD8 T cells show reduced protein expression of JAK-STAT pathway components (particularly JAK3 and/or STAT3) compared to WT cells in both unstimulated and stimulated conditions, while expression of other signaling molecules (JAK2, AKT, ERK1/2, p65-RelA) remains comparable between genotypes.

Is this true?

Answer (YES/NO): NO